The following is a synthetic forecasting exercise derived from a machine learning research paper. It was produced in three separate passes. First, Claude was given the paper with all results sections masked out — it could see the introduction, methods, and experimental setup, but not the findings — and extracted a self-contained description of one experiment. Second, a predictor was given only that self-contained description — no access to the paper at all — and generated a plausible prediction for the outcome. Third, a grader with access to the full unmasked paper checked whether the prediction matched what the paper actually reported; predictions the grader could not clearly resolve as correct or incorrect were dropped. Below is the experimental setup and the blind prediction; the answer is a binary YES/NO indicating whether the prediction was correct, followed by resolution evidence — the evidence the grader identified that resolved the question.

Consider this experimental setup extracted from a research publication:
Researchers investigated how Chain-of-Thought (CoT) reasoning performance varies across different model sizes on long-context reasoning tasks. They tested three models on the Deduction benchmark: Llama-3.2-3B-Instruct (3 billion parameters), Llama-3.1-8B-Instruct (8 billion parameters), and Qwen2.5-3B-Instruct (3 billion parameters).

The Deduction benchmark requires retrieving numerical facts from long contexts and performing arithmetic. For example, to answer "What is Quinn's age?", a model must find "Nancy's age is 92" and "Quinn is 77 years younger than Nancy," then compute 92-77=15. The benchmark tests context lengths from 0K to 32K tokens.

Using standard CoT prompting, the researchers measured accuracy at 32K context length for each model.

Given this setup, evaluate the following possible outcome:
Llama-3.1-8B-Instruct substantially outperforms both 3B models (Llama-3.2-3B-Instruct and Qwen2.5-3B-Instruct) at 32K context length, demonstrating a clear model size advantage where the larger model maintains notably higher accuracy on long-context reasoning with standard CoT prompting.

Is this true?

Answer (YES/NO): YES